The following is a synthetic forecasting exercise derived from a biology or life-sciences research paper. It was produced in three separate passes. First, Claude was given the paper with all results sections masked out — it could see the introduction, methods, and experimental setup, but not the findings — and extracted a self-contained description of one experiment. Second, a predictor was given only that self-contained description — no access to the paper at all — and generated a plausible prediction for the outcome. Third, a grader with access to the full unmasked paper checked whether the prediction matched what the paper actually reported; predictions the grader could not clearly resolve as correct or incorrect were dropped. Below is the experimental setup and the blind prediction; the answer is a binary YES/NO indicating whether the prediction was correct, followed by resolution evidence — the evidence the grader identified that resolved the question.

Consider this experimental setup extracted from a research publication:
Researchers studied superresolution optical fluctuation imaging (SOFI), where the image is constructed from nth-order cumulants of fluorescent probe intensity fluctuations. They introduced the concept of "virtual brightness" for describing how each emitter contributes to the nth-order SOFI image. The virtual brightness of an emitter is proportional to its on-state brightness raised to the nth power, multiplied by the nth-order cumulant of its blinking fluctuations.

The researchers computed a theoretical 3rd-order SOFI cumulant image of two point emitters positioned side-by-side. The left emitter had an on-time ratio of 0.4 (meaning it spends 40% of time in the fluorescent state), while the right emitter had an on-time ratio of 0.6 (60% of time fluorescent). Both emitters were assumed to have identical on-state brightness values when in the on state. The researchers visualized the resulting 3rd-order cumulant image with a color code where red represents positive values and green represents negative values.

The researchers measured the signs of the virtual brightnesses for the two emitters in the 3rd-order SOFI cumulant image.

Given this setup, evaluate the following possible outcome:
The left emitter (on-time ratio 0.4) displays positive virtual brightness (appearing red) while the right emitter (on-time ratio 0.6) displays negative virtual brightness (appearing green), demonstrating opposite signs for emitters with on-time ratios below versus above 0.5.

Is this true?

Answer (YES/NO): YES